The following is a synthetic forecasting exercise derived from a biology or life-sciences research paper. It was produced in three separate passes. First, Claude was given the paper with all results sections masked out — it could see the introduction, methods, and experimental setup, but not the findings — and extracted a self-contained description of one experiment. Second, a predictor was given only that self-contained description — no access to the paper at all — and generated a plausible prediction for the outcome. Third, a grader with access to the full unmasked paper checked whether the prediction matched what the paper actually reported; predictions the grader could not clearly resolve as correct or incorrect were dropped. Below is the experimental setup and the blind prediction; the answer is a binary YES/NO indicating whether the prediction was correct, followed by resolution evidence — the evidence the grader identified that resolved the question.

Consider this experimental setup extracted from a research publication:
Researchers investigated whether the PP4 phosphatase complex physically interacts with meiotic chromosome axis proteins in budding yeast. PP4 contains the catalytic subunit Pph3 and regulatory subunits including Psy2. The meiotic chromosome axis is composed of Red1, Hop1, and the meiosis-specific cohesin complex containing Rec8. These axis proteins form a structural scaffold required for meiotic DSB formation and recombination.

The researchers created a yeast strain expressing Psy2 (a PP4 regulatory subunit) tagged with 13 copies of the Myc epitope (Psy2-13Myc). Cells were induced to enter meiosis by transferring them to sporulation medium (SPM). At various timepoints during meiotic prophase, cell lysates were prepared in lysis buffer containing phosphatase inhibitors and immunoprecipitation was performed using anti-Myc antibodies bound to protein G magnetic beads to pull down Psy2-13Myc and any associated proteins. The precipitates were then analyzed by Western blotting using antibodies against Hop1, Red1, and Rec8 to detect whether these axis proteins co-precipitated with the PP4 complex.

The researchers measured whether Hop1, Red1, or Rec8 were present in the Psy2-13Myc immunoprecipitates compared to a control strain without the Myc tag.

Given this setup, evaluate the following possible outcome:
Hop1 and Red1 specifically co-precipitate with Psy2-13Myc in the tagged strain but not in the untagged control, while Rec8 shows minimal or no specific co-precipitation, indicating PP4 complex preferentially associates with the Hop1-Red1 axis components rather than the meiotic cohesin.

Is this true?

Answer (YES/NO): NO